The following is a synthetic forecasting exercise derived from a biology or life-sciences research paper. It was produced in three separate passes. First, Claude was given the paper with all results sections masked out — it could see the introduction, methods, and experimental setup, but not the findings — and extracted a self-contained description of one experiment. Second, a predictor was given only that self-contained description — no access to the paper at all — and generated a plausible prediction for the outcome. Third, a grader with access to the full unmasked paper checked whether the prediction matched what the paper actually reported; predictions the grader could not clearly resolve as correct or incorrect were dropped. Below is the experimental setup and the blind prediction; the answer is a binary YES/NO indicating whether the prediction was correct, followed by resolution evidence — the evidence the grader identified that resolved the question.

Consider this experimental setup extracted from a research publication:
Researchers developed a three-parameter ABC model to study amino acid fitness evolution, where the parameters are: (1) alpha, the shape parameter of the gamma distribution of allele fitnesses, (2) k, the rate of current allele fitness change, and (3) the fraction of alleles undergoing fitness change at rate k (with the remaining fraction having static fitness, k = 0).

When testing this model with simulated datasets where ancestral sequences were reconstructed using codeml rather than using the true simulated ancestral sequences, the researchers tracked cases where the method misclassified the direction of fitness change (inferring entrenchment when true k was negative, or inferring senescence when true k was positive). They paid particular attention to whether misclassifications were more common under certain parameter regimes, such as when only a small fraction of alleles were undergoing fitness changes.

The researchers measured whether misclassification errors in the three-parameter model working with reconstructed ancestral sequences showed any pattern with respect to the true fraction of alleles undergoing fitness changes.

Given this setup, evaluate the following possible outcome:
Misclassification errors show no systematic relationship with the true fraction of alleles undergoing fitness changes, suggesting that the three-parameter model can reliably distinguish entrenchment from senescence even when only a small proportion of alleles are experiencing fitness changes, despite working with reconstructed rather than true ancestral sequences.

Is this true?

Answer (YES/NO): NO